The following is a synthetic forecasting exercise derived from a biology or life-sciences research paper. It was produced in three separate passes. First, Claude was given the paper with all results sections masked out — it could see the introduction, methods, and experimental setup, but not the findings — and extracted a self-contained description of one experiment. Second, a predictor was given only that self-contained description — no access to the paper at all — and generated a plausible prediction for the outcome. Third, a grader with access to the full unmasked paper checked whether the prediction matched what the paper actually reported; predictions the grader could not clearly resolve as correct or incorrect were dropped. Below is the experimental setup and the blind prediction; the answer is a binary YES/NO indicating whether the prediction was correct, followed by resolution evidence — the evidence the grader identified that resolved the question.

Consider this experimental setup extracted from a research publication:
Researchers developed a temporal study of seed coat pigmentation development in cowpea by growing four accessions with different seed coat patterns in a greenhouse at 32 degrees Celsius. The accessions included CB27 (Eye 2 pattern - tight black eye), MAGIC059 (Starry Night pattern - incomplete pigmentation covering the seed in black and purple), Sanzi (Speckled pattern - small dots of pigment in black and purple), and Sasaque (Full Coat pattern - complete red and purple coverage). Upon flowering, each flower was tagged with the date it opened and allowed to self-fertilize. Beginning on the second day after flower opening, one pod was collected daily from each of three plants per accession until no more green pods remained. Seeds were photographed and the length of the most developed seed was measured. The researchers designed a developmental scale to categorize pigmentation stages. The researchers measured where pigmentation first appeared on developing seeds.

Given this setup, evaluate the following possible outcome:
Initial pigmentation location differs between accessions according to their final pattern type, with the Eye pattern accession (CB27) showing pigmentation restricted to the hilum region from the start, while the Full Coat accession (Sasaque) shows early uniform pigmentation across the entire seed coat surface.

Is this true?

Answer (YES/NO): NO